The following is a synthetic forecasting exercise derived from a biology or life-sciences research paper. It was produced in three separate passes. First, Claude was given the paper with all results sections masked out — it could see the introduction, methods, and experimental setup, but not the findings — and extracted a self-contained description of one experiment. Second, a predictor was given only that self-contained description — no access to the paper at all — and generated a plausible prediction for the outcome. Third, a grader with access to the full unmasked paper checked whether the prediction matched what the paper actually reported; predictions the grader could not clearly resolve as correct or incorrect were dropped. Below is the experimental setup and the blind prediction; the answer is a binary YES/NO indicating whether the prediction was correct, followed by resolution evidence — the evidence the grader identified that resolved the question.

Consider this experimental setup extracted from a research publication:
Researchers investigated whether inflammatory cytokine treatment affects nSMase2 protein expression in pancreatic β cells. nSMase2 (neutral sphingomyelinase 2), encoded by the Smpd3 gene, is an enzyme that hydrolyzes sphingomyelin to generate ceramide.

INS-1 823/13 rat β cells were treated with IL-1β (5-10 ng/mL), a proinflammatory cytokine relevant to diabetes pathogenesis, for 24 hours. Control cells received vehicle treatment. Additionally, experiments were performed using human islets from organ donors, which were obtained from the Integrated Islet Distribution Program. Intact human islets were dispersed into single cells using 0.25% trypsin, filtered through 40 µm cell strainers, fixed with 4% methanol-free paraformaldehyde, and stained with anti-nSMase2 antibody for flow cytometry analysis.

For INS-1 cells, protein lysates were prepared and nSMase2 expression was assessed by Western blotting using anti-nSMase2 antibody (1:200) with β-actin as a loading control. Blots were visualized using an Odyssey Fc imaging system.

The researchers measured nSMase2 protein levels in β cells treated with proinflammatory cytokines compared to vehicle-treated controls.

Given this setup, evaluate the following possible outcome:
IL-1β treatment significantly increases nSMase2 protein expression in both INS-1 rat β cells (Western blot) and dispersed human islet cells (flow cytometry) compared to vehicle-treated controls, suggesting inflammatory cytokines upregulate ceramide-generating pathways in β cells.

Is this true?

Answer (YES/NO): YES